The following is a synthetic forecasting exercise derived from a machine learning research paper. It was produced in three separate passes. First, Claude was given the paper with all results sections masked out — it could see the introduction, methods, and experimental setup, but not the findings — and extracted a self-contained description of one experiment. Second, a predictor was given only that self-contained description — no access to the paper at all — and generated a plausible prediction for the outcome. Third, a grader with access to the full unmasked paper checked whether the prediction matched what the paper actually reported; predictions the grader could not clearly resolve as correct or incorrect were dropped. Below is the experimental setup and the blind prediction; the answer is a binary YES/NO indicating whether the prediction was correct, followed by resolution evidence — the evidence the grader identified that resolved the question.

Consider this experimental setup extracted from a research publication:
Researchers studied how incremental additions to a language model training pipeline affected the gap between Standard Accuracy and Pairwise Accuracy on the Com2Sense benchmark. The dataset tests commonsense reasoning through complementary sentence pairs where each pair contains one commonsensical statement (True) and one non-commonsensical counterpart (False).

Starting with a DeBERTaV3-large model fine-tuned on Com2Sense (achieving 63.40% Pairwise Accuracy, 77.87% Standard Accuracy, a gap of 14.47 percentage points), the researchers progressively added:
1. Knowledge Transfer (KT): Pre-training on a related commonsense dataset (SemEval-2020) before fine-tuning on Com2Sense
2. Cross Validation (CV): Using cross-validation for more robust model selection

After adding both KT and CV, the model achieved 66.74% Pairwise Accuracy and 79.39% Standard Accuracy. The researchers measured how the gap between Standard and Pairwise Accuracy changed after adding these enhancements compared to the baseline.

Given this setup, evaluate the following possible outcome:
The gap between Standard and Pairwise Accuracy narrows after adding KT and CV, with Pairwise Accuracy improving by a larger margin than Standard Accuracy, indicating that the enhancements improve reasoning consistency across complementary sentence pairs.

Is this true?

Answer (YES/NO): YES